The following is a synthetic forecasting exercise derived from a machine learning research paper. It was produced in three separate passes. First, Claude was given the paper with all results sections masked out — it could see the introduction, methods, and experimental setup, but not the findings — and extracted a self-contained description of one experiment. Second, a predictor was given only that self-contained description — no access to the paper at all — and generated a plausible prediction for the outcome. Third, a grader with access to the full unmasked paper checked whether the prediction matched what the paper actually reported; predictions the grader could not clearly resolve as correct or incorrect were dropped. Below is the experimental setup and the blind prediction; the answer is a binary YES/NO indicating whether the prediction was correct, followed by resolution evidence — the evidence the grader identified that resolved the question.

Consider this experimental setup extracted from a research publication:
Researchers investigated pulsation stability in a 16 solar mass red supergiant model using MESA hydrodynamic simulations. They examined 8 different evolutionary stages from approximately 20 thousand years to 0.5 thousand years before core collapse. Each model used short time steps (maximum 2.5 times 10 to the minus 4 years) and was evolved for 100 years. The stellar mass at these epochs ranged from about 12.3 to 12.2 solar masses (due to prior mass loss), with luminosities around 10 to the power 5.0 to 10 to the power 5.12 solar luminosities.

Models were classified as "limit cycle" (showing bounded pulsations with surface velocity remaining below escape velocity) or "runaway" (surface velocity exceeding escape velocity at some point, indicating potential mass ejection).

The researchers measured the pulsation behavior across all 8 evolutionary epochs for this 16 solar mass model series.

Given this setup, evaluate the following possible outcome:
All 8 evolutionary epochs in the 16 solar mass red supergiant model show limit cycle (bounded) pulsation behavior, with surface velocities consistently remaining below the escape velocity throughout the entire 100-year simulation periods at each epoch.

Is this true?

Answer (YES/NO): NO